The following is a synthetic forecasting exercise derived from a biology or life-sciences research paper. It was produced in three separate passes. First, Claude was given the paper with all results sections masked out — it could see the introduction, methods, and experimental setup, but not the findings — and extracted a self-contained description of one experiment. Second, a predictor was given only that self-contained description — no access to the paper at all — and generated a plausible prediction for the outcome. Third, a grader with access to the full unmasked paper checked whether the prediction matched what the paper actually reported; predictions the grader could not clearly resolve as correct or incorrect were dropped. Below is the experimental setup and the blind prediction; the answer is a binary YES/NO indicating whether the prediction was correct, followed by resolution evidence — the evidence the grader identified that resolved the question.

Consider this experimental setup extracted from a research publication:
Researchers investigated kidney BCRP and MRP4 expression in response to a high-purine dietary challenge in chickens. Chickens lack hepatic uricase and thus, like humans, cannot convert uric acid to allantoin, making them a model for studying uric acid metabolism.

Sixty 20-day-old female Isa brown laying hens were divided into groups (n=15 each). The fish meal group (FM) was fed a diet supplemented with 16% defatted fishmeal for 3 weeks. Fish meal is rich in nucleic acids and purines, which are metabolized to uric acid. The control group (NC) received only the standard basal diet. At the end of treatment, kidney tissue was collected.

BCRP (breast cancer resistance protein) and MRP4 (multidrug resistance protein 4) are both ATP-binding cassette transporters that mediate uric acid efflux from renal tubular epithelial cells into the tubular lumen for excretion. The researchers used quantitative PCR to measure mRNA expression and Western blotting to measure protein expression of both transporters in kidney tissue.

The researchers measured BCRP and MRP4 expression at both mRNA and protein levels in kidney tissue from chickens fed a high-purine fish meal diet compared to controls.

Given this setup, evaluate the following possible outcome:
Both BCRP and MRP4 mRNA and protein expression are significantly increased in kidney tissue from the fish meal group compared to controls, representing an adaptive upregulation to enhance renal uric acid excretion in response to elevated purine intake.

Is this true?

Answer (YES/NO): YES